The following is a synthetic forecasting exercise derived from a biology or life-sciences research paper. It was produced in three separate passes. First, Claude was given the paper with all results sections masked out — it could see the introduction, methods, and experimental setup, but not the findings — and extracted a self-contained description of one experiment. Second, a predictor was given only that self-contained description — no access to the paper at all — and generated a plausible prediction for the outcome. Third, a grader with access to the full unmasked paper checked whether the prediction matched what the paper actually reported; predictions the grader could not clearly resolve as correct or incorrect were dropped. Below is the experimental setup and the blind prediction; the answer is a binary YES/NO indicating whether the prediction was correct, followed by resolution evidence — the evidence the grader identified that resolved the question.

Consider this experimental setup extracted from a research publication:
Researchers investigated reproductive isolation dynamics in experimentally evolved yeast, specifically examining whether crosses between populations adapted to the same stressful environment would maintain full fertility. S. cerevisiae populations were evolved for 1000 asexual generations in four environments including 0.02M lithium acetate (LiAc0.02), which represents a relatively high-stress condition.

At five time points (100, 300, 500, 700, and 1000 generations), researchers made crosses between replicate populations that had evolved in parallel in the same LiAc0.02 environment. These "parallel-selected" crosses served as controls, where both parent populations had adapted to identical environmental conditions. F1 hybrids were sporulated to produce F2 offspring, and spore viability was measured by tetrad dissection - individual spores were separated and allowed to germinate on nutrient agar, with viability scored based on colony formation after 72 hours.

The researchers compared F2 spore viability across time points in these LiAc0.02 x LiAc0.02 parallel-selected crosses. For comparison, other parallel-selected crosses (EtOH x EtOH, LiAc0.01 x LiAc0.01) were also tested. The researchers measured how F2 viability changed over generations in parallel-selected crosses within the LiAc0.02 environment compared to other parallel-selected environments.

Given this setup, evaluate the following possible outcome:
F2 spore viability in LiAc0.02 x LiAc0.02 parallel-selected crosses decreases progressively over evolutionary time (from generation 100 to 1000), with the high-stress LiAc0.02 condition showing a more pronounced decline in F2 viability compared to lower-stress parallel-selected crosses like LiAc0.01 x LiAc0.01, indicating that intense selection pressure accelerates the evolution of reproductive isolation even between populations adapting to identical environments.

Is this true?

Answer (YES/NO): NO